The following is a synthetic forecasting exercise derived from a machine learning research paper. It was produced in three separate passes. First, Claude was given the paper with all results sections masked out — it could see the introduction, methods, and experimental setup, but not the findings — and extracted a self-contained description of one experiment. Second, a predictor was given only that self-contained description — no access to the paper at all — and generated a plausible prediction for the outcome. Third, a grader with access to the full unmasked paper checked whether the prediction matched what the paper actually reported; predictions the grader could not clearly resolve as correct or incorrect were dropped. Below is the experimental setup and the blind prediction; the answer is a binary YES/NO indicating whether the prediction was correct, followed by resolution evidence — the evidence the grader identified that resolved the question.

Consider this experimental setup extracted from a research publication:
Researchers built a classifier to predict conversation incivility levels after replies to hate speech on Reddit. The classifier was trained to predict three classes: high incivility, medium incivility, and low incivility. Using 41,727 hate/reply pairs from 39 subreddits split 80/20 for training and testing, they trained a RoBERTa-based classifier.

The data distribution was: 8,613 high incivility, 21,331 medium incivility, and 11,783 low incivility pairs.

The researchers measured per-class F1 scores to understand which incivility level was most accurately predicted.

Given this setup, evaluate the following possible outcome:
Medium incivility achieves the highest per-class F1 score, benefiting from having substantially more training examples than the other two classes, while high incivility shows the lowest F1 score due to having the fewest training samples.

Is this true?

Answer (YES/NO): NO